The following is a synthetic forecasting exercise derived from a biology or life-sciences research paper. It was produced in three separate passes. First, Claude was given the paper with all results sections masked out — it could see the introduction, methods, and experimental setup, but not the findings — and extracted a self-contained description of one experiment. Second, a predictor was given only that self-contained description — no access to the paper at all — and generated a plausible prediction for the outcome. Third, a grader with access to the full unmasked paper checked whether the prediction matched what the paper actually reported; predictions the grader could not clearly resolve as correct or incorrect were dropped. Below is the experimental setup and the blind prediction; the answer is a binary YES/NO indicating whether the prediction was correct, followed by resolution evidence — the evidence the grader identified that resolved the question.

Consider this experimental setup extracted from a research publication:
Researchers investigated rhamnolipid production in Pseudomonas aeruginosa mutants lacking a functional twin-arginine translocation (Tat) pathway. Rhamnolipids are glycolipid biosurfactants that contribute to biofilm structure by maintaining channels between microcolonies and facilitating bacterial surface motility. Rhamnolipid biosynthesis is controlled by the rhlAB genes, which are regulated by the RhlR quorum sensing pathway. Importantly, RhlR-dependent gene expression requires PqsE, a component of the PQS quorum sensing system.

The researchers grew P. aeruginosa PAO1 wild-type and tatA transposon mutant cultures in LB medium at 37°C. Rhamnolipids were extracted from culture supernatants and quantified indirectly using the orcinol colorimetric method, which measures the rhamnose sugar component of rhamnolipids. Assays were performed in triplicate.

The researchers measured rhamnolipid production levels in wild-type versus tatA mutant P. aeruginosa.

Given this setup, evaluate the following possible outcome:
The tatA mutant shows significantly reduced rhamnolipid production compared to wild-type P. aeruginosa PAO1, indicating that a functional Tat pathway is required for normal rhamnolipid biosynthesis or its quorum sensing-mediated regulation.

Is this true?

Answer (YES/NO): YES